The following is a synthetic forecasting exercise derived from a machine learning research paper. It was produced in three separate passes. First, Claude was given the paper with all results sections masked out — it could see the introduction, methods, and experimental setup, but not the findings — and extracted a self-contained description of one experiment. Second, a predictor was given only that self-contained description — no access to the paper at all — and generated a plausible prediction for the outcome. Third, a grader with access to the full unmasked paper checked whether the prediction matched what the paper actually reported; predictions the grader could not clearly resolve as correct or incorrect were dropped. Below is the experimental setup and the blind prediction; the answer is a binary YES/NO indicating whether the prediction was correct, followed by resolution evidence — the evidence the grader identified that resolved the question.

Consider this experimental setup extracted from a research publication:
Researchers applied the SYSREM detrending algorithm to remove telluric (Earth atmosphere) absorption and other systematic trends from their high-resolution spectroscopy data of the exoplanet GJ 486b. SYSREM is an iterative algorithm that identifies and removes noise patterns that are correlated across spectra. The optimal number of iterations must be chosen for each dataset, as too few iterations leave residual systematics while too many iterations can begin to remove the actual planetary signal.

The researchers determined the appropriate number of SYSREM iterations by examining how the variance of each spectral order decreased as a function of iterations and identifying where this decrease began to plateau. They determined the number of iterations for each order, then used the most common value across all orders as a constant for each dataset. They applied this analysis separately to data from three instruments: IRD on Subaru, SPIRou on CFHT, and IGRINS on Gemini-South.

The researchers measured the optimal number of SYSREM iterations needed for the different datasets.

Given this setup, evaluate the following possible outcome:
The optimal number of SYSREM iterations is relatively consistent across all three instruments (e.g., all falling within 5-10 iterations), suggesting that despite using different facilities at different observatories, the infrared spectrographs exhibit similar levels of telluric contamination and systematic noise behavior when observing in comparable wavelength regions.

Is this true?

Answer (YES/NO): YES